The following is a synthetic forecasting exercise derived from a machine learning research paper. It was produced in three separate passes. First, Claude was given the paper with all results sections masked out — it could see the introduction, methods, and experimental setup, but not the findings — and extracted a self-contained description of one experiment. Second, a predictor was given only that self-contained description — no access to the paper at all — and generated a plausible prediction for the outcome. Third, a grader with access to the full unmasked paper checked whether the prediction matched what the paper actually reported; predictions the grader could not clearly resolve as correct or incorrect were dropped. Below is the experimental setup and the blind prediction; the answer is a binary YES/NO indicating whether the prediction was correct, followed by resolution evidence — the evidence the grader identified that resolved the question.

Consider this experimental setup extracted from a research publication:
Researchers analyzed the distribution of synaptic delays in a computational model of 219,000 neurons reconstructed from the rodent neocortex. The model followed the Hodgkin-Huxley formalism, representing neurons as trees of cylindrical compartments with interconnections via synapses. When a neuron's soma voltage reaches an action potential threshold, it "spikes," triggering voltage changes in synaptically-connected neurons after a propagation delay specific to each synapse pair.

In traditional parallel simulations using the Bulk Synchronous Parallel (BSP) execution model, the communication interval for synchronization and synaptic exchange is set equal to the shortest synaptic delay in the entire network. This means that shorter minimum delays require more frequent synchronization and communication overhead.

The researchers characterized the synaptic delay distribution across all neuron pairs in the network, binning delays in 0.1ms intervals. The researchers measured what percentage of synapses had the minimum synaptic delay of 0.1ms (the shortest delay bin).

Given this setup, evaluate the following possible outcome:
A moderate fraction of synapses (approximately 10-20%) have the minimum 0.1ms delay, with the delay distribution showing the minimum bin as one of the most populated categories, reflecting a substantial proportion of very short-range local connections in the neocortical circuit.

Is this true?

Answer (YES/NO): NO